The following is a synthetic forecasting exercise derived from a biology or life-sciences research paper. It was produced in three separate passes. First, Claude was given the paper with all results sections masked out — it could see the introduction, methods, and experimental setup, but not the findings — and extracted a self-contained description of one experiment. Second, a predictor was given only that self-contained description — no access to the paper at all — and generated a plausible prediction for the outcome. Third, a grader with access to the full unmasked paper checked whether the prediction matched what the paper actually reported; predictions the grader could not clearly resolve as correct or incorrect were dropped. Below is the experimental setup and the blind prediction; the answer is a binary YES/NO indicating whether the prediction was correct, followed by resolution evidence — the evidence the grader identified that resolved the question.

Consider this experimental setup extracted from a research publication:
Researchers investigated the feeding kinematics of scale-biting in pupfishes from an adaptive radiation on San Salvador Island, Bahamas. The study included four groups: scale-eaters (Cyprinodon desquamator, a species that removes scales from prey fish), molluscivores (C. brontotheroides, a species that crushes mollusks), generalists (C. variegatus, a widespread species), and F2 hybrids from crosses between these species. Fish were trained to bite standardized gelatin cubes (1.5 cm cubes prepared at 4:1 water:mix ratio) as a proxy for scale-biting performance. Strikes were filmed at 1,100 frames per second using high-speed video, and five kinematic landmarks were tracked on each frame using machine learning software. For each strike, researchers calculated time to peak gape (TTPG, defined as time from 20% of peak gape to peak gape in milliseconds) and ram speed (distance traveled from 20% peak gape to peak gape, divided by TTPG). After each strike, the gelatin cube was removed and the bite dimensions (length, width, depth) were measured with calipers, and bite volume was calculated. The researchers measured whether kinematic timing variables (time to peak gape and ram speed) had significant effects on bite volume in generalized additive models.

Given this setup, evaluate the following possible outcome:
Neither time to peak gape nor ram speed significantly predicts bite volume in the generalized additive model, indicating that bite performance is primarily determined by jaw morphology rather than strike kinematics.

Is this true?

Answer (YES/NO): NO